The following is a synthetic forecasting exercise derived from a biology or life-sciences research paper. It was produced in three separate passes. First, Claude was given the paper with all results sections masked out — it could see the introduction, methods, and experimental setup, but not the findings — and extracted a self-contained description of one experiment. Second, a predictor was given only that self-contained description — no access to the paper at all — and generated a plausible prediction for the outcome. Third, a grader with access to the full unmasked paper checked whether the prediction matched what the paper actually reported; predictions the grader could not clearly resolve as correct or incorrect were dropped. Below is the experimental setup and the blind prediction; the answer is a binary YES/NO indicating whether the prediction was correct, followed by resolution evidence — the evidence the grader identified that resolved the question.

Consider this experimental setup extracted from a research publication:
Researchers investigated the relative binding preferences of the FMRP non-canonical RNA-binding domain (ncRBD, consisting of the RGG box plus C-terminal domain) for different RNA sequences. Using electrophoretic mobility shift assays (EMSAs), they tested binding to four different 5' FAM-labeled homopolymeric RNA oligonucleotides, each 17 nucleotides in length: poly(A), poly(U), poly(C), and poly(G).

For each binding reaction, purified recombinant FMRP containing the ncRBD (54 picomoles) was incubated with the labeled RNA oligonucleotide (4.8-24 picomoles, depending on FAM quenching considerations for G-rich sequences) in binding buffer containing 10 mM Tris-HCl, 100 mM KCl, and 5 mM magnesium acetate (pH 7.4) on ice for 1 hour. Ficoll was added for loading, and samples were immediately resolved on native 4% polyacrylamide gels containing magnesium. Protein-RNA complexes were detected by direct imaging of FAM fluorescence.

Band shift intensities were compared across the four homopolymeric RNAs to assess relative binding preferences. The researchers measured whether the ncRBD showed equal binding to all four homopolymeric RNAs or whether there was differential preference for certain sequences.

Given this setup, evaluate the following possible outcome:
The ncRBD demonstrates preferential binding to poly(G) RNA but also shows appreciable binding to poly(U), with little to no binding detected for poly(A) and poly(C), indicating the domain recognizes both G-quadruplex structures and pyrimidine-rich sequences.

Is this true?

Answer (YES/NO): NO